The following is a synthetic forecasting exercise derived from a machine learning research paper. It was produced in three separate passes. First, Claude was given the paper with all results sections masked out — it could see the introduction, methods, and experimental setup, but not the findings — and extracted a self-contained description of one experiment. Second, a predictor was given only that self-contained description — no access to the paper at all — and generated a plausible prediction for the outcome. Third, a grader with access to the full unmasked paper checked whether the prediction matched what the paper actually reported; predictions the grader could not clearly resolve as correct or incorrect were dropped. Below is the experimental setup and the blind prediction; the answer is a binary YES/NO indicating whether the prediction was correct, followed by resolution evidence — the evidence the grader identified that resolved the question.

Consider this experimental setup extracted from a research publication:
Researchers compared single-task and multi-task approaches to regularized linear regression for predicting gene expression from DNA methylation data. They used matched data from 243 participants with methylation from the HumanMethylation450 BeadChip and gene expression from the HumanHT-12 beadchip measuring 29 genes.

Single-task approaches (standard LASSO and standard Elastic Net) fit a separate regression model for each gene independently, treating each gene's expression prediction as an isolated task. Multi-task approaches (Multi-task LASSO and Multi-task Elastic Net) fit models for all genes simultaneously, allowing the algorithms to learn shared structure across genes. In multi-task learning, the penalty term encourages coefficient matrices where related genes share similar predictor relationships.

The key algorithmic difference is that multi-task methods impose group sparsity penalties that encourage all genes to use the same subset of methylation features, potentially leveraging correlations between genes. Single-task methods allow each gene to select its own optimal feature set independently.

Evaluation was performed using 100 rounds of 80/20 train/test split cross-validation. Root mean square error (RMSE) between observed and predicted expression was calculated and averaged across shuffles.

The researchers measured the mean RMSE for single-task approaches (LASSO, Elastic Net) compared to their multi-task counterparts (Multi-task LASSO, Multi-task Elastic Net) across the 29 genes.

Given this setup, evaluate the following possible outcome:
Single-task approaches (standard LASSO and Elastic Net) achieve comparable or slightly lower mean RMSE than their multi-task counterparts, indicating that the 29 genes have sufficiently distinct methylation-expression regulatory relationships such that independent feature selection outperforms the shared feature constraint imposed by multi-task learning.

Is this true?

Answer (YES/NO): YES